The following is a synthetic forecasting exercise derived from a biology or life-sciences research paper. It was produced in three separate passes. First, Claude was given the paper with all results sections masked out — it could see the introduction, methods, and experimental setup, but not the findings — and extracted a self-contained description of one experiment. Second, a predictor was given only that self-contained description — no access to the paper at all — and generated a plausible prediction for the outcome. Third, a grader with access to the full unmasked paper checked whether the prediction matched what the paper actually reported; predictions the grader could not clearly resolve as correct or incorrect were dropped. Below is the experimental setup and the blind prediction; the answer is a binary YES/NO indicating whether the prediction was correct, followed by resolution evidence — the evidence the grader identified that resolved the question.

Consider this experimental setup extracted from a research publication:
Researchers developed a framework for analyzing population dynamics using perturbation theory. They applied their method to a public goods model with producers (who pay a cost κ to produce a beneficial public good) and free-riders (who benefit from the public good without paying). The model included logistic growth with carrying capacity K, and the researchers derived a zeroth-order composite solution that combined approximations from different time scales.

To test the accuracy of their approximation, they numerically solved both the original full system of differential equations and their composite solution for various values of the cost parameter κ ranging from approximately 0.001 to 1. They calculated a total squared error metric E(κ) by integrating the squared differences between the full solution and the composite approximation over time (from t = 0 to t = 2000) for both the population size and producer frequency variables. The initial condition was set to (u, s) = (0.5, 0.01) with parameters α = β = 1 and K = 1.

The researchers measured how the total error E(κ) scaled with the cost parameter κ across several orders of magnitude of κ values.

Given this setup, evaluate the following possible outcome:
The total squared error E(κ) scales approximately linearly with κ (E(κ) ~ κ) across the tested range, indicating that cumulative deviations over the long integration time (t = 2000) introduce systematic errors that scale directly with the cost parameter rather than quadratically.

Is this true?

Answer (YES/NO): YES